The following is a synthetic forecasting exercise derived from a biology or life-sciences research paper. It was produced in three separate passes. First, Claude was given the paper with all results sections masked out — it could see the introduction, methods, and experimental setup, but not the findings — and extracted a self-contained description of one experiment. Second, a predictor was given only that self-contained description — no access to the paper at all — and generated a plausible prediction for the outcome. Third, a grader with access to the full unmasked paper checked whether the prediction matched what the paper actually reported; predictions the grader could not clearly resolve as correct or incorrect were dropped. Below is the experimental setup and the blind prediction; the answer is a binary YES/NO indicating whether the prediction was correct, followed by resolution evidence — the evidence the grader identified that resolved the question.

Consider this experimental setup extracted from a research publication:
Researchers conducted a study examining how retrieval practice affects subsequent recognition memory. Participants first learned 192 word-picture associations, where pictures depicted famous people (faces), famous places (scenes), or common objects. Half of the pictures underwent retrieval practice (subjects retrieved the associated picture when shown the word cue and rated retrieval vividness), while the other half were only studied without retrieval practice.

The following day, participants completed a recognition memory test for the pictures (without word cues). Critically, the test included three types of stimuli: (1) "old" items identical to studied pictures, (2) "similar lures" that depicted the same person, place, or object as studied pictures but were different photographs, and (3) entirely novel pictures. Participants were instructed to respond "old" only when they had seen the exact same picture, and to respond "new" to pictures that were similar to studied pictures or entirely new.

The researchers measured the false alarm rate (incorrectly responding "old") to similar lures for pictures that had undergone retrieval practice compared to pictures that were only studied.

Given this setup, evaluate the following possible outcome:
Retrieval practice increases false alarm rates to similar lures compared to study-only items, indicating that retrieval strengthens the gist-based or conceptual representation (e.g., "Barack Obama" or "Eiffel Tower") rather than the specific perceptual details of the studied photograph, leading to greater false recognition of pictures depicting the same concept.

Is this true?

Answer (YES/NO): YES